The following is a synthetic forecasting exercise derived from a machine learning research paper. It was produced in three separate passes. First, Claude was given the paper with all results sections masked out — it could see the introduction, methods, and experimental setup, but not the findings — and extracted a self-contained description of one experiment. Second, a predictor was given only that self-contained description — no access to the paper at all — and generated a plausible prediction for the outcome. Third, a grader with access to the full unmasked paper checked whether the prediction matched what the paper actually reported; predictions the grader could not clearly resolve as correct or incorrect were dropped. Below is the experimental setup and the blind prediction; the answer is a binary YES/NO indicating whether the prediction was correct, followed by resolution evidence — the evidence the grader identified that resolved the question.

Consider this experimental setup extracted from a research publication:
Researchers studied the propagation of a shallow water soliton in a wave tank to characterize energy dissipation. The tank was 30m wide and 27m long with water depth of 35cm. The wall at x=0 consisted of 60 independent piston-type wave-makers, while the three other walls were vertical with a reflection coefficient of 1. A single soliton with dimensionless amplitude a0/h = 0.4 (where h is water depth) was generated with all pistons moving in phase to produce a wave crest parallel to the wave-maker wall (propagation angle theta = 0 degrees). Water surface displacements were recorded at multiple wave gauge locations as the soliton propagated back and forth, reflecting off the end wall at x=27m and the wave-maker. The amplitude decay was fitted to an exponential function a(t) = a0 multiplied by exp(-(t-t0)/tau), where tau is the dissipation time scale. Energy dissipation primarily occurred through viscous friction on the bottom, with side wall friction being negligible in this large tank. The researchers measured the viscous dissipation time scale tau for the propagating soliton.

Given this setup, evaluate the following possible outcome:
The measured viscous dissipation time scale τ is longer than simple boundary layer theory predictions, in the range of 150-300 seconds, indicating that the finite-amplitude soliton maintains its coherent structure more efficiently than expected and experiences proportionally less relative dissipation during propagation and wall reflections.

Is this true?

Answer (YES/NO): YES